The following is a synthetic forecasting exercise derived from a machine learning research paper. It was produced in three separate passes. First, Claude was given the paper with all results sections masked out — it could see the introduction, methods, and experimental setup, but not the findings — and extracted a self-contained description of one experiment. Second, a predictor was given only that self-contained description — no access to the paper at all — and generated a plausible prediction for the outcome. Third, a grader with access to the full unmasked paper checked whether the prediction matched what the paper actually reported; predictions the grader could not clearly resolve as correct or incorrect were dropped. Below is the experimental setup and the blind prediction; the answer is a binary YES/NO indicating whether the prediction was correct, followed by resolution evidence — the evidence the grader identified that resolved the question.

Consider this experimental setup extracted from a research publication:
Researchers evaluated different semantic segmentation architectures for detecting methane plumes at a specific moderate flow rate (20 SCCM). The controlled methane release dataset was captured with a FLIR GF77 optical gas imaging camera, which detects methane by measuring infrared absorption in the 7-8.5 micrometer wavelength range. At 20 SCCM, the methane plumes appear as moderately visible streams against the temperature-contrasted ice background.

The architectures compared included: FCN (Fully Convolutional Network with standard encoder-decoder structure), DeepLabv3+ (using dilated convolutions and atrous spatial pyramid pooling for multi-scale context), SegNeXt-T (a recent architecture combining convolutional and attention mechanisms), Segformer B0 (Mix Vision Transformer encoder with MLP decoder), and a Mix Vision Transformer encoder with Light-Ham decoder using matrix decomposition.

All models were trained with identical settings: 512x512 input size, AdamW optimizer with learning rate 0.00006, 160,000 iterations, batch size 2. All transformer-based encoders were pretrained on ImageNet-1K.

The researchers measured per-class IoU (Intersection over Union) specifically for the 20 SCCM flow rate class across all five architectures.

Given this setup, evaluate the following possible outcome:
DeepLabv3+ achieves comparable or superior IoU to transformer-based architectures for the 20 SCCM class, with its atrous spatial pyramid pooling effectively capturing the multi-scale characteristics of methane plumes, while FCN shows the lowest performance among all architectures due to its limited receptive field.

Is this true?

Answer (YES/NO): NO